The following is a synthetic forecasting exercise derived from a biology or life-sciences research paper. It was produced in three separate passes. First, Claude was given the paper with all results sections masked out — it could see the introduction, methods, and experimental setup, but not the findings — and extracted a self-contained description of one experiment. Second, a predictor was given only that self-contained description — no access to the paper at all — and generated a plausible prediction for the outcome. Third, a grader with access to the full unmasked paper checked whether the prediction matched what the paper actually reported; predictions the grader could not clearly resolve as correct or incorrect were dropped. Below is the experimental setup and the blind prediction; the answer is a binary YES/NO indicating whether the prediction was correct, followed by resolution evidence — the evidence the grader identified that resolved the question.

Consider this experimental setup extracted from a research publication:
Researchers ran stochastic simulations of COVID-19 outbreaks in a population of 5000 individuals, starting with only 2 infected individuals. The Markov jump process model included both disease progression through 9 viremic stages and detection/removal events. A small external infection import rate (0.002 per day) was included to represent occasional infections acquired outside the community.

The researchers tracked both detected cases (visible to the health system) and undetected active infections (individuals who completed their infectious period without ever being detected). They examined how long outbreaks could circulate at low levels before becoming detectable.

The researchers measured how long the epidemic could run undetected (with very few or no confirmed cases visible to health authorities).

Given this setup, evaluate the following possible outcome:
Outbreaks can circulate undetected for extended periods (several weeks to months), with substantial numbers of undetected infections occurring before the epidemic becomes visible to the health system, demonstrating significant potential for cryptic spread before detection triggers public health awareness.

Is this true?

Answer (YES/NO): YES